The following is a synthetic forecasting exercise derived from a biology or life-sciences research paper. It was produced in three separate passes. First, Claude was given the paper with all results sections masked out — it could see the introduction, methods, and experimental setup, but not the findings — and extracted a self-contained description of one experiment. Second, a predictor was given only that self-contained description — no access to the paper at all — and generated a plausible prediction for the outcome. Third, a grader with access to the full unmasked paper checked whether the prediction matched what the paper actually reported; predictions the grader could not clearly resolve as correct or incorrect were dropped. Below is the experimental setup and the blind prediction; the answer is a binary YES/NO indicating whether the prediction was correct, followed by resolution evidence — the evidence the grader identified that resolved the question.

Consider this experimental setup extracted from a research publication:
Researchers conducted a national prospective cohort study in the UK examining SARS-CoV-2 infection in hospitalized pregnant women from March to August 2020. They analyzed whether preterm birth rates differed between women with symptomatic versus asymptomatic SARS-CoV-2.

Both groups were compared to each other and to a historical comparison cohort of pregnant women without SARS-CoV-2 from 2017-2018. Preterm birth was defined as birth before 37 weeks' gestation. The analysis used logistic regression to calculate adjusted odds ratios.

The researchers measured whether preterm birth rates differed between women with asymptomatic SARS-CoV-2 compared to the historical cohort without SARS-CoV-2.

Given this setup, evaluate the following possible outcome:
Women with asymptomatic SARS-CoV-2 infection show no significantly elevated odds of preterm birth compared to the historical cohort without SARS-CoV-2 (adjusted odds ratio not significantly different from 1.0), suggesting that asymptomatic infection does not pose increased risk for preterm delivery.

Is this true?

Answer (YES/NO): YES